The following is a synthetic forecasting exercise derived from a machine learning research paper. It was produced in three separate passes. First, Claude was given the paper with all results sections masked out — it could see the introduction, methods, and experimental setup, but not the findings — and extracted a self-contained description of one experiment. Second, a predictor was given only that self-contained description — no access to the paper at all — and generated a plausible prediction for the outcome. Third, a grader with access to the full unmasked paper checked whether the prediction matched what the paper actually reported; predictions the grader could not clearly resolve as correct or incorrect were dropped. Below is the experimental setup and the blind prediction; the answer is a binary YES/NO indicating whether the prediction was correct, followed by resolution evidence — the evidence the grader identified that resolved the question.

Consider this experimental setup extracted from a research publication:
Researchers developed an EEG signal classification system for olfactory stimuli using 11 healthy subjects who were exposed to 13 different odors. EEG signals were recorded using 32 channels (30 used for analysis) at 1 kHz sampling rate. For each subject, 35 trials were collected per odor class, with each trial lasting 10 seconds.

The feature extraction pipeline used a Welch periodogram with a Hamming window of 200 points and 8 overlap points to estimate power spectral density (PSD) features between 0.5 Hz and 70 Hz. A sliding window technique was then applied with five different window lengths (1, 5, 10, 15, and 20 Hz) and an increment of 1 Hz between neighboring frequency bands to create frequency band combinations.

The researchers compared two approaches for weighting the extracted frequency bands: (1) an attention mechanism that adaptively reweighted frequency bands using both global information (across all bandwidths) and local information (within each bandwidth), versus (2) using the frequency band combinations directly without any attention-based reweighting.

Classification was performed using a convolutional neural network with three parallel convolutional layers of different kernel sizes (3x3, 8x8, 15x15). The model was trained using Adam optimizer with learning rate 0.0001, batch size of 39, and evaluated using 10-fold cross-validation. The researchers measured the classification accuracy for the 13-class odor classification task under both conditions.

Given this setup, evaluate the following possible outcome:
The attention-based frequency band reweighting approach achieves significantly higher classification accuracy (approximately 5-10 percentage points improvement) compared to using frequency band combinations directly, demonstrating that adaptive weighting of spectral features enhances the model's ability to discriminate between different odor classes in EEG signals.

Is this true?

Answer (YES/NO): NO